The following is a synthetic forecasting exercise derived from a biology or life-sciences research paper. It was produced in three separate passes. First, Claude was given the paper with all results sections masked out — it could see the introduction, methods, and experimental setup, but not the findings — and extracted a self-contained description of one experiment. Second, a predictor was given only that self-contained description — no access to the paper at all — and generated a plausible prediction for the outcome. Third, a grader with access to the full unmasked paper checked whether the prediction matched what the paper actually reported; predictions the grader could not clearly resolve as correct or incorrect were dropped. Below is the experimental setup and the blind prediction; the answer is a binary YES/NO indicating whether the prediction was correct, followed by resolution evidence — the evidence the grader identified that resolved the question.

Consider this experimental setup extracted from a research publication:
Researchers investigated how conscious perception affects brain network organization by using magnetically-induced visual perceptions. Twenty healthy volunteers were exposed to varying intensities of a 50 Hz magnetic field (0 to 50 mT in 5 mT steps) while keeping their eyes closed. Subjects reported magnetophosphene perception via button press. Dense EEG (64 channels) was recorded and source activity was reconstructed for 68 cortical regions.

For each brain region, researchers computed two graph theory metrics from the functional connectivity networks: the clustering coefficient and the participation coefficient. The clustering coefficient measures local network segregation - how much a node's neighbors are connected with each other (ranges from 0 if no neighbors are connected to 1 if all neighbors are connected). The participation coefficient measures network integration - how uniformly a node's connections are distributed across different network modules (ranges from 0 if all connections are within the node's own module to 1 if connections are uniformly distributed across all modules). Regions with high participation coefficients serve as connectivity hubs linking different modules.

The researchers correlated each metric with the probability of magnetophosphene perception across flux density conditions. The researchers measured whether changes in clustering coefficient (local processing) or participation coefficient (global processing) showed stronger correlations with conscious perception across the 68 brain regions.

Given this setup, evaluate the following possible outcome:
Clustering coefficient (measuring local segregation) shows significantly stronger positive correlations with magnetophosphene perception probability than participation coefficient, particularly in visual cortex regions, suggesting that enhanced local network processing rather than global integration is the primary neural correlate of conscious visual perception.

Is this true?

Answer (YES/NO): NO